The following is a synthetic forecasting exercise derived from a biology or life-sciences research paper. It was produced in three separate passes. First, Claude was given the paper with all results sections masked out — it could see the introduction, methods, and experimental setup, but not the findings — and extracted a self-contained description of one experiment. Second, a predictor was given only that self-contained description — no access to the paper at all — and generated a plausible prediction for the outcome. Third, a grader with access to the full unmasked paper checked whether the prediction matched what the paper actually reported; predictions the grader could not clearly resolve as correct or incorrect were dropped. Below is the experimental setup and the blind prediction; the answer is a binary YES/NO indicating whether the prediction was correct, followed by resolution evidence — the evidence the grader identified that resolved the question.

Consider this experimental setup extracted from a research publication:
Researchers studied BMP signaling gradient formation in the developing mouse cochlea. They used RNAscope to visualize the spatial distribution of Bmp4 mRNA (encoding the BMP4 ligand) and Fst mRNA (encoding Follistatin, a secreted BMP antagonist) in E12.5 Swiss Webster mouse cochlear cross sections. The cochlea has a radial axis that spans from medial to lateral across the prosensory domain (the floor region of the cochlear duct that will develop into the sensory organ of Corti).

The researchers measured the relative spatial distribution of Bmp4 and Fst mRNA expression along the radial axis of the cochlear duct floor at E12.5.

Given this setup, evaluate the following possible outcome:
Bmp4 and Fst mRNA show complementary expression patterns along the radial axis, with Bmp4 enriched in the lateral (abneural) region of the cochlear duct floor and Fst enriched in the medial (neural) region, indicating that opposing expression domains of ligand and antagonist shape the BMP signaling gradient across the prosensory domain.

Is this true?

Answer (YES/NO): NO